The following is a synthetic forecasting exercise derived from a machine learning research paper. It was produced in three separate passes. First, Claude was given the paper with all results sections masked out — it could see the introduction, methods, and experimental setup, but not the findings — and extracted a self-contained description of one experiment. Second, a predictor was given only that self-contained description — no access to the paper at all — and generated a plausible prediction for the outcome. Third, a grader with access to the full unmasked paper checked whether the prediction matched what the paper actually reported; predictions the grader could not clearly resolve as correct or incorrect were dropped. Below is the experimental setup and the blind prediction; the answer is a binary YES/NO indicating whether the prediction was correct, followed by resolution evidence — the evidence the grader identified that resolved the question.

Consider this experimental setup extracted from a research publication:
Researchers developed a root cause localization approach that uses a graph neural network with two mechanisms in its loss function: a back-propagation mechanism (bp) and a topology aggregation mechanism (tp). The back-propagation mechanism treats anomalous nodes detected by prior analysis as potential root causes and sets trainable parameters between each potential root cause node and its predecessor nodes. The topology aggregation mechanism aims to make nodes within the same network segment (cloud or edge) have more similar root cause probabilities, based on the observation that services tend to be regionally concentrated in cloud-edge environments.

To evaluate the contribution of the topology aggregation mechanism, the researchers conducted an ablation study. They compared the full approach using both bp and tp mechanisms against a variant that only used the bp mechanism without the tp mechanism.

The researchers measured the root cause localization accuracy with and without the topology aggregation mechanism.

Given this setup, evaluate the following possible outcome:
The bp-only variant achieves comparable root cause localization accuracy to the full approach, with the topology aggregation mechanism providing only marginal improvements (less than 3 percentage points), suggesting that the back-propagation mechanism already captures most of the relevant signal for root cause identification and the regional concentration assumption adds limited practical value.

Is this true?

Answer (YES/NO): NO